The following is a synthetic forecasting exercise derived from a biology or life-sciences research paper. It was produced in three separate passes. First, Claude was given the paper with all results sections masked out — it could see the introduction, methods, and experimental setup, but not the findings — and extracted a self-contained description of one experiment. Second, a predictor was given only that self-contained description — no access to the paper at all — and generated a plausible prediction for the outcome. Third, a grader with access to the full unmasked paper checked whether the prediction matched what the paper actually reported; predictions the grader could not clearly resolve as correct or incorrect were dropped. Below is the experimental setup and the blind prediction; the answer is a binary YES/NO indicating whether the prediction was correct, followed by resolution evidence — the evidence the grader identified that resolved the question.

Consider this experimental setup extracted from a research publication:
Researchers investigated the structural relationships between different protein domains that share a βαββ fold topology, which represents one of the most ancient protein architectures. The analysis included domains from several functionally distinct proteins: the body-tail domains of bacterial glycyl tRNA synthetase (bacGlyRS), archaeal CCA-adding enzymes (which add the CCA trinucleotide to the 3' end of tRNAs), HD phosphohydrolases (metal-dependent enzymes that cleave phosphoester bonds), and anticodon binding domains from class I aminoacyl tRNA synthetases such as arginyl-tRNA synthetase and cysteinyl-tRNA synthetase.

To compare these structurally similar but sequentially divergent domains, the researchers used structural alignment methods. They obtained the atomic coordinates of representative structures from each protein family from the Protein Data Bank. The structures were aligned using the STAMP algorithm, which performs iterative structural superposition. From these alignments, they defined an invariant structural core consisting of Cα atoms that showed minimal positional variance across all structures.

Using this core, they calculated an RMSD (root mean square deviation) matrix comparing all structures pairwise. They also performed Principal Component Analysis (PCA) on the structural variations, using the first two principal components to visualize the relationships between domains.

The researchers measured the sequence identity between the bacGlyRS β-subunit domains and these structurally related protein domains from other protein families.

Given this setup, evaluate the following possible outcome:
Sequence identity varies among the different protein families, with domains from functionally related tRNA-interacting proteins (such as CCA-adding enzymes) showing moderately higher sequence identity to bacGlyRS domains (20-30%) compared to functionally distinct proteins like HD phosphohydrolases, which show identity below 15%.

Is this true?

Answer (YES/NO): NO